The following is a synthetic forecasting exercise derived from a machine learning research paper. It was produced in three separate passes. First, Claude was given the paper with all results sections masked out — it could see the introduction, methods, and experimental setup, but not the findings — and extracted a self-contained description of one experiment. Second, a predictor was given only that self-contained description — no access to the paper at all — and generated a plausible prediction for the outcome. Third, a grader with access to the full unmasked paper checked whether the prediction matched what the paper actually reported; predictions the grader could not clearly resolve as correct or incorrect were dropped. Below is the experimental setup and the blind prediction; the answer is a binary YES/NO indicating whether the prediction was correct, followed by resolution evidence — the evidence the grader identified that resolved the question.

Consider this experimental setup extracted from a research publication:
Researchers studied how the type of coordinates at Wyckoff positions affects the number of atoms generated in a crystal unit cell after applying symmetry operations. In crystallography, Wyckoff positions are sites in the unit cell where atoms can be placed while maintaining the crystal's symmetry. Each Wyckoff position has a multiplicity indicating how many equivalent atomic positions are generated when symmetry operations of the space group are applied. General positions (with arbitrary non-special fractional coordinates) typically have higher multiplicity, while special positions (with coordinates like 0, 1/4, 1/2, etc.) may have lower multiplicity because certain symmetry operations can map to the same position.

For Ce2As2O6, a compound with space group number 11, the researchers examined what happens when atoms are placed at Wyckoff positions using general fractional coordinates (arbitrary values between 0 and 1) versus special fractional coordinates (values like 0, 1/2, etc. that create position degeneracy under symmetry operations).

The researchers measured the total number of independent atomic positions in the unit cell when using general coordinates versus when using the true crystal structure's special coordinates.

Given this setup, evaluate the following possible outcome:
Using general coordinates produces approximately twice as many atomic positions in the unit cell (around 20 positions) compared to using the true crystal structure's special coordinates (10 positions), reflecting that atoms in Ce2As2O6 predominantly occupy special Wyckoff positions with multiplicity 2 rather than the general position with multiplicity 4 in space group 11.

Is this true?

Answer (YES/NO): NO